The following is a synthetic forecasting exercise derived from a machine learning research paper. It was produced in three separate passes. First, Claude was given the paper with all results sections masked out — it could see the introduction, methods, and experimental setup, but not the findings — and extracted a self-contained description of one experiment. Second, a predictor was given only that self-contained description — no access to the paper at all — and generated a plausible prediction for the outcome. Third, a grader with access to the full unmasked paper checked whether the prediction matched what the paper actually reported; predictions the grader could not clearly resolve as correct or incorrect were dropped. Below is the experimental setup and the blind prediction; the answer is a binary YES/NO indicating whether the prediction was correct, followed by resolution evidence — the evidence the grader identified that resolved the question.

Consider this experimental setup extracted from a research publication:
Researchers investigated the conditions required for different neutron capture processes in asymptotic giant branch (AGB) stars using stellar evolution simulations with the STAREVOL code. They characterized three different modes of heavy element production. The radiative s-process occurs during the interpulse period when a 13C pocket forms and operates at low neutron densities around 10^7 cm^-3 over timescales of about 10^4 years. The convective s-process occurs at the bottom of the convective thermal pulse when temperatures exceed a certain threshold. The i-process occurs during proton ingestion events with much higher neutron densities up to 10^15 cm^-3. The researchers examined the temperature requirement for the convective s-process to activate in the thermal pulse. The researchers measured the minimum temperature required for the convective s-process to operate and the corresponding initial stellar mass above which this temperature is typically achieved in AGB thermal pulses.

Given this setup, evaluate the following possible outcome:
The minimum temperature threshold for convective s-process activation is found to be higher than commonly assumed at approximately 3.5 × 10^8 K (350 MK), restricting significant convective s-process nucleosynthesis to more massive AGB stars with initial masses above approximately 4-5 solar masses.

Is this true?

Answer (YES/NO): NO